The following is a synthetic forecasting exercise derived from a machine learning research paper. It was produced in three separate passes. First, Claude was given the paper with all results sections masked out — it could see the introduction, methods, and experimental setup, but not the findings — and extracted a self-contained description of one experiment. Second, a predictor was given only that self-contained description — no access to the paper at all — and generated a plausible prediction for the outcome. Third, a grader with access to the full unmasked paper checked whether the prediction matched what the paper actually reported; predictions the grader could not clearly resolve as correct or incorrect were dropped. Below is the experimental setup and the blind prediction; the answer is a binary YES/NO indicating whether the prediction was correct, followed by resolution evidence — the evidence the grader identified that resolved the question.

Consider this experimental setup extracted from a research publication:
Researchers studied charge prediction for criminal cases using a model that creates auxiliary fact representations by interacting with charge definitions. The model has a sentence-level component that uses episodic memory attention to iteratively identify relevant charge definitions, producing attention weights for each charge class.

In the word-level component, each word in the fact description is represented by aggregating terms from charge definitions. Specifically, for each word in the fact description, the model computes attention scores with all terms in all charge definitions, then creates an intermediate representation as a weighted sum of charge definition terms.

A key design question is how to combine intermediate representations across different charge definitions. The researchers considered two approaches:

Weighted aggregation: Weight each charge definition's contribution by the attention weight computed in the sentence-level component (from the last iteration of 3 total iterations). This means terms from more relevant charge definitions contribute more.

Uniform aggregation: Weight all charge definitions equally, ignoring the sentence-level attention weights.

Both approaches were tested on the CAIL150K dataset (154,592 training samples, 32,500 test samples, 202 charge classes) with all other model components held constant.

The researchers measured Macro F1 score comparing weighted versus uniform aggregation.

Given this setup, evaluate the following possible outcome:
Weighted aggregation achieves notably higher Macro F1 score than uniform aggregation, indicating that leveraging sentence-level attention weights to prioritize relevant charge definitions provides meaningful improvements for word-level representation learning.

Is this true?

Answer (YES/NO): YES